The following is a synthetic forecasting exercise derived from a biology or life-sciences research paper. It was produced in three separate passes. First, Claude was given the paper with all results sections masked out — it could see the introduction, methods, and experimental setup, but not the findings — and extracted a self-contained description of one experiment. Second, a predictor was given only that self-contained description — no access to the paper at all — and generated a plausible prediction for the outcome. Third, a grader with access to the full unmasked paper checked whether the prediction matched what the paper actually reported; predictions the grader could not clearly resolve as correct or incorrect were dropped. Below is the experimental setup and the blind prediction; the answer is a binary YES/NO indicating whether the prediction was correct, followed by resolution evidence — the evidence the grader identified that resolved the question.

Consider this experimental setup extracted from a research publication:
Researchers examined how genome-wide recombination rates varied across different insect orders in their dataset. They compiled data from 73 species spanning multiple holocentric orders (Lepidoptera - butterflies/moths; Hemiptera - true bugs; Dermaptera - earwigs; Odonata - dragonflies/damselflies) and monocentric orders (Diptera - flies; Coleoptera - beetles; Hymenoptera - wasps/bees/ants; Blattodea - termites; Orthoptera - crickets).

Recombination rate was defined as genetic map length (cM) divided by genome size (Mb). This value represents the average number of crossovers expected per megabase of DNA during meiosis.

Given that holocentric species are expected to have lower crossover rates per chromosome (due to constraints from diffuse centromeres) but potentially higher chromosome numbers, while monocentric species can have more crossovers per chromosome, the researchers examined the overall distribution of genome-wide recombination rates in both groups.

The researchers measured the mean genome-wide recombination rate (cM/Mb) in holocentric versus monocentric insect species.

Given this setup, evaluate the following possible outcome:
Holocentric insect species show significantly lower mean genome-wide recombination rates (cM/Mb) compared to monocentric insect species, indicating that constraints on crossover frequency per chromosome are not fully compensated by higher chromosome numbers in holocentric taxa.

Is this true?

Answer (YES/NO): YES